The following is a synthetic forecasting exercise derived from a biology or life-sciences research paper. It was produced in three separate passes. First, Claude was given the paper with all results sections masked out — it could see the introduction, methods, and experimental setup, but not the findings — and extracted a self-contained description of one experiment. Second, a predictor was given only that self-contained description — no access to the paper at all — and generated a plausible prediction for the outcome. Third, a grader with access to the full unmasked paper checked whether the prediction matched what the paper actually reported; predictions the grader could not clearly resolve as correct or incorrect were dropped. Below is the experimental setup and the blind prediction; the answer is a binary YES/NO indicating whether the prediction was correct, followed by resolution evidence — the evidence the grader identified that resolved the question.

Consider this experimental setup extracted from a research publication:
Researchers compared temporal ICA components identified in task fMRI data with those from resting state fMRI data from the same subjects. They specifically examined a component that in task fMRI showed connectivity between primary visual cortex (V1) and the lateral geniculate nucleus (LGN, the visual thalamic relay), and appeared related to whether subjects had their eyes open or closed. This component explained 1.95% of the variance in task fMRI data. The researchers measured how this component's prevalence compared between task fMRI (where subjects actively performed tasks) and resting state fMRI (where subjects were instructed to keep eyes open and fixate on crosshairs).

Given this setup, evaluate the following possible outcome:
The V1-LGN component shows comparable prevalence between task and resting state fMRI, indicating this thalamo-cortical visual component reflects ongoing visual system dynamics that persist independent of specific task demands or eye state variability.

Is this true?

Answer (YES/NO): NO